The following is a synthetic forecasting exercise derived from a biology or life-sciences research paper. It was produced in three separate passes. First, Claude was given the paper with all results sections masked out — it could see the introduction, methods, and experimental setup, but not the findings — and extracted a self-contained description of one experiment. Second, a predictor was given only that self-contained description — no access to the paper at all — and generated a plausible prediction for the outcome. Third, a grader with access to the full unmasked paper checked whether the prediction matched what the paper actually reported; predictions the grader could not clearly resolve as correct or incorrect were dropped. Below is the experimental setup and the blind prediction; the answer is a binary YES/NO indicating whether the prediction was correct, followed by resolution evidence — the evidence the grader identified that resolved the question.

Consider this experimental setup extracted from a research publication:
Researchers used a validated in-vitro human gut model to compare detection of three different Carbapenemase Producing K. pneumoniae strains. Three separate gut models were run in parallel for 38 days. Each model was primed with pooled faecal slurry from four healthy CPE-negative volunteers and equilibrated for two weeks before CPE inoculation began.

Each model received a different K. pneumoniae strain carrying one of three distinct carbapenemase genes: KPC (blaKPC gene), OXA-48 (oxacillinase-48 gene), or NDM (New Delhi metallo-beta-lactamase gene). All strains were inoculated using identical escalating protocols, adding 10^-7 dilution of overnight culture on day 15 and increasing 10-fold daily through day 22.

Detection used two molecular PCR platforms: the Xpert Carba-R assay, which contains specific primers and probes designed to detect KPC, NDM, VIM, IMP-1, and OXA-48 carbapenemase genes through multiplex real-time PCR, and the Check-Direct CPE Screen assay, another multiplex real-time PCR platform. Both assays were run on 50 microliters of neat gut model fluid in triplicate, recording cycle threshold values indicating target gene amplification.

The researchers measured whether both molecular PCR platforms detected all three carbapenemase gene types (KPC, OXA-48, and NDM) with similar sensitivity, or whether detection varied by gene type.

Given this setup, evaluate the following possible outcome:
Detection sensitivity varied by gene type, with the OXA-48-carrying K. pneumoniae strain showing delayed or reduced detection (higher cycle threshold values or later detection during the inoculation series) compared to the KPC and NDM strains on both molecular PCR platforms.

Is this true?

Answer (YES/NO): NO